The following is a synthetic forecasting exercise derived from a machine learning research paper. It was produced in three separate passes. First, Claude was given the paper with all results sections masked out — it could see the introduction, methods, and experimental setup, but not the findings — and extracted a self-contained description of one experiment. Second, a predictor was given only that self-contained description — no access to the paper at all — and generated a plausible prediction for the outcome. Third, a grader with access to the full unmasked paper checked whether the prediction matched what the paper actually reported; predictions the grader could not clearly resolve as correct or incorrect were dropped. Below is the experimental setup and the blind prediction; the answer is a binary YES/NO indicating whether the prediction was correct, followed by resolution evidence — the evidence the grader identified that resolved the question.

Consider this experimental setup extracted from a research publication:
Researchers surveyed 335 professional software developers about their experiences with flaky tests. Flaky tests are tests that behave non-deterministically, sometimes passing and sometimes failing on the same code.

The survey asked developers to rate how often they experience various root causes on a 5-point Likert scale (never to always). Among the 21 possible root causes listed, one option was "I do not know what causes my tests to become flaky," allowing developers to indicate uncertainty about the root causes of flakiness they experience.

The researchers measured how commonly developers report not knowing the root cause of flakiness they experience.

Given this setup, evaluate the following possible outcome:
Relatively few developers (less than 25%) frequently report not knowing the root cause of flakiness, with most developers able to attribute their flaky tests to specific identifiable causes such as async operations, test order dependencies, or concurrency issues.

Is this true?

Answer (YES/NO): NO